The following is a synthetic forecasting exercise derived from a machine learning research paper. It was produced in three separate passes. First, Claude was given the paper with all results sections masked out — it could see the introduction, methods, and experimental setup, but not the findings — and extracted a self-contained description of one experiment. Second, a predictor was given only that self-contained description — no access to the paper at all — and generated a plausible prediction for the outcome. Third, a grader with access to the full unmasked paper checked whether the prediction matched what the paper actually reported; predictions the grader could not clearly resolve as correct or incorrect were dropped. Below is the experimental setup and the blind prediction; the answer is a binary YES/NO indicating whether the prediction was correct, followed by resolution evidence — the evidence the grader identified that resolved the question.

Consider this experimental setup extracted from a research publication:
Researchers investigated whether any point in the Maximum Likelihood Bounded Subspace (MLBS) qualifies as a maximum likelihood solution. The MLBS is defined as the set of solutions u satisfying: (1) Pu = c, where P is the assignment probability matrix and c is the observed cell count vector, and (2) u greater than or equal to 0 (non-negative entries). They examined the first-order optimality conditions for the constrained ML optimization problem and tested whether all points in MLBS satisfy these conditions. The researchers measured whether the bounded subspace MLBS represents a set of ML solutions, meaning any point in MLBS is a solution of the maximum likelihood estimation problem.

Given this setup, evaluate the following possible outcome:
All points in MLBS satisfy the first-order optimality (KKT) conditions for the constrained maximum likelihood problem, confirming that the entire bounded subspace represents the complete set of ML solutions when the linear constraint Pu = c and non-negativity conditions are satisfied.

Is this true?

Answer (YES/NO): YES